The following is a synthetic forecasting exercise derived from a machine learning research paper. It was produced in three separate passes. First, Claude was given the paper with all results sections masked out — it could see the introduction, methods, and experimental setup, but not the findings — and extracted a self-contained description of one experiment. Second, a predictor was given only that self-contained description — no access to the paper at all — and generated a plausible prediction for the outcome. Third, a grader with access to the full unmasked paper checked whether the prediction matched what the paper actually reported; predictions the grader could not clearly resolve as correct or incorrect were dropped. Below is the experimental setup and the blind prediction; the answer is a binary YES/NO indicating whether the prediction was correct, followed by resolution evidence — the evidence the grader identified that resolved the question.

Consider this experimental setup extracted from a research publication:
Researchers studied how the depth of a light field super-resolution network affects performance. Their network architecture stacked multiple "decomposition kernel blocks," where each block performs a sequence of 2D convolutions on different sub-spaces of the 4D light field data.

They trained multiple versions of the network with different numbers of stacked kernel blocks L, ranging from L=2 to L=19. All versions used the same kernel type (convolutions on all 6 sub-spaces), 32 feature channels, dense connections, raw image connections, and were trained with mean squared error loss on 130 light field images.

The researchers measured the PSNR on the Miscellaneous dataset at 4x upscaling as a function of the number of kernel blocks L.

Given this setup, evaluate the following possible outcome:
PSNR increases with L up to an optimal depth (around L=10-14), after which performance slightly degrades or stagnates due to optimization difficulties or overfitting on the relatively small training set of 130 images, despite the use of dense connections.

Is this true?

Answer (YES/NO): NO